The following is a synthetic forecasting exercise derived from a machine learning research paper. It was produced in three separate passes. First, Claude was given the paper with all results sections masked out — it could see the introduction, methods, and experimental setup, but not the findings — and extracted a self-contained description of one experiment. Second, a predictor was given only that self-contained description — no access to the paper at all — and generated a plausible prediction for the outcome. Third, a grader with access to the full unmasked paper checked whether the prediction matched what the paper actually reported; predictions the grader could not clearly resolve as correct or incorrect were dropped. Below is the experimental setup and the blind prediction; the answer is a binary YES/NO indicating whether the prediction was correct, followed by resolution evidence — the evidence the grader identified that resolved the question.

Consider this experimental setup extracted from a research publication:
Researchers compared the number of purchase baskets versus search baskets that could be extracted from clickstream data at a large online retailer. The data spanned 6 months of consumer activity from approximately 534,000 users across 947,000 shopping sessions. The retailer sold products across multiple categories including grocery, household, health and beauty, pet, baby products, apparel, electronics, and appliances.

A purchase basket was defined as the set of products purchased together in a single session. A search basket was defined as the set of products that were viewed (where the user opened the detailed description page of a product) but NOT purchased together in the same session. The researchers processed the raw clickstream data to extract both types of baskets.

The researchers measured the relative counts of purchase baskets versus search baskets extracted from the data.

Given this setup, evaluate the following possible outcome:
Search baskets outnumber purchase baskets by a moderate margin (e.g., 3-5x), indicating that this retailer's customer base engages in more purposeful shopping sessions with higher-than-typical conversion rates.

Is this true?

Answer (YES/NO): NO